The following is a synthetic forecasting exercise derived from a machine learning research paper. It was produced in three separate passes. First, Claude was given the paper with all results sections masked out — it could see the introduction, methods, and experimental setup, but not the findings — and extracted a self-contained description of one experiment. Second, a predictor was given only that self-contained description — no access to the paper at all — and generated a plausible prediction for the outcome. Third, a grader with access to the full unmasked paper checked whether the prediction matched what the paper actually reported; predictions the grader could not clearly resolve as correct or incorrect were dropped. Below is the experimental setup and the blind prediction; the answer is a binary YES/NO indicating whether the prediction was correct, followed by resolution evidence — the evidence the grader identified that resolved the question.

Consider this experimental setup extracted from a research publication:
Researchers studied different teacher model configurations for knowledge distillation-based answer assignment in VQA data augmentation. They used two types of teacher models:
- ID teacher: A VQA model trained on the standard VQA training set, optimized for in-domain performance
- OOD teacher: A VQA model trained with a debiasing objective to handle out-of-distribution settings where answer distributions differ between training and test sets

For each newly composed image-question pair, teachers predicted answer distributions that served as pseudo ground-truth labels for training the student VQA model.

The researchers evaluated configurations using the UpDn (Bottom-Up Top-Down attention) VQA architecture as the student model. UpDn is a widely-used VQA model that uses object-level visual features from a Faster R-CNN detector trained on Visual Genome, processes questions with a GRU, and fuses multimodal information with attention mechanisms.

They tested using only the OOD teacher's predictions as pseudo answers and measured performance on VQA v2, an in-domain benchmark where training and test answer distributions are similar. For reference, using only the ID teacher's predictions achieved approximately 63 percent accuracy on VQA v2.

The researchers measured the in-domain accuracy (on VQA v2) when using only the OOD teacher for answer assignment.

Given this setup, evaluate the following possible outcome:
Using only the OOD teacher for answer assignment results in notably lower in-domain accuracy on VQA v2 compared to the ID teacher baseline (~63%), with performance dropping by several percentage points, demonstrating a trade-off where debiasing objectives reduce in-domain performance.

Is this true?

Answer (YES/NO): NO